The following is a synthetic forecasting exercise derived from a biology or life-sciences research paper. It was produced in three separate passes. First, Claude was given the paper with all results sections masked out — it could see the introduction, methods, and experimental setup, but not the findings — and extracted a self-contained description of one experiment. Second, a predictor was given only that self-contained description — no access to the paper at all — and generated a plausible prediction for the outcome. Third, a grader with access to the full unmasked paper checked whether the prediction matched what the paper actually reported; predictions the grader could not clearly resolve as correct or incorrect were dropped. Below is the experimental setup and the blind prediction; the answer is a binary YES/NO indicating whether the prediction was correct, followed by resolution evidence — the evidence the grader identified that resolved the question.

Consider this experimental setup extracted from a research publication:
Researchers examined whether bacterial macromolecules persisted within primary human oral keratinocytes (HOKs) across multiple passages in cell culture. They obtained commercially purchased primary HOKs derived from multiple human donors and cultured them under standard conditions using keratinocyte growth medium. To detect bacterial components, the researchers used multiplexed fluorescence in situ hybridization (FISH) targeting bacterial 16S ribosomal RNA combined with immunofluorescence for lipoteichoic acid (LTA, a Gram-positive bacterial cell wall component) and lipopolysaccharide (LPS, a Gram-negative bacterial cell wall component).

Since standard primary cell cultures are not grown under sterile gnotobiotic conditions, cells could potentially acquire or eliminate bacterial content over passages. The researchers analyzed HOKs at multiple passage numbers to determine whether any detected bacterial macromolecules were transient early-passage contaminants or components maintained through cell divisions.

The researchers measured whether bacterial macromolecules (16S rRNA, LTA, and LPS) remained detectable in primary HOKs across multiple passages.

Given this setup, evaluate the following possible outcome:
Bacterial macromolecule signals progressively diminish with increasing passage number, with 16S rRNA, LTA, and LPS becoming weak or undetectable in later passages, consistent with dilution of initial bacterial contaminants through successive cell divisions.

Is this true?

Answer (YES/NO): NO